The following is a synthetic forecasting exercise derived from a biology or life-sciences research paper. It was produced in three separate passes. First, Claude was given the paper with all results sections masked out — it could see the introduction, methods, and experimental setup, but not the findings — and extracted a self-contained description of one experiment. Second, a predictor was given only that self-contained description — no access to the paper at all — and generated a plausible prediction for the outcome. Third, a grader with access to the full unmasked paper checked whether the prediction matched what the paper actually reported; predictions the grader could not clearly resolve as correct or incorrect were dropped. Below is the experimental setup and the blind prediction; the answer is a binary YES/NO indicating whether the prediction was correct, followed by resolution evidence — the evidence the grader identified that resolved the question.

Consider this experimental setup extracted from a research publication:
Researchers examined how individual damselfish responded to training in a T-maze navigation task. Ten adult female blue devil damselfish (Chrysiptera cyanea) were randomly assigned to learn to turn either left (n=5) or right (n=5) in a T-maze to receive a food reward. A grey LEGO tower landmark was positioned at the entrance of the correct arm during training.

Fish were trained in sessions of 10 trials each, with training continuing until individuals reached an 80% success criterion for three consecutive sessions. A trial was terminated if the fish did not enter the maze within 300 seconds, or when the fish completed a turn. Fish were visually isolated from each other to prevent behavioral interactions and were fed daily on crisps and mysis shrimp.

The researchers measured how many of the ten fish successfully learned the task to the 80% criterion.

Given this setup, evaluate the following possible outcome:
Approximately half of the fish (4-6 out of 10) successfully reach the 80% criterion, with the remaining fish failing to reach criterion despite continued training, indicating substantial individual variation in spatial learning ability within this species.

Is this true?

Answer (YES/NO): YES